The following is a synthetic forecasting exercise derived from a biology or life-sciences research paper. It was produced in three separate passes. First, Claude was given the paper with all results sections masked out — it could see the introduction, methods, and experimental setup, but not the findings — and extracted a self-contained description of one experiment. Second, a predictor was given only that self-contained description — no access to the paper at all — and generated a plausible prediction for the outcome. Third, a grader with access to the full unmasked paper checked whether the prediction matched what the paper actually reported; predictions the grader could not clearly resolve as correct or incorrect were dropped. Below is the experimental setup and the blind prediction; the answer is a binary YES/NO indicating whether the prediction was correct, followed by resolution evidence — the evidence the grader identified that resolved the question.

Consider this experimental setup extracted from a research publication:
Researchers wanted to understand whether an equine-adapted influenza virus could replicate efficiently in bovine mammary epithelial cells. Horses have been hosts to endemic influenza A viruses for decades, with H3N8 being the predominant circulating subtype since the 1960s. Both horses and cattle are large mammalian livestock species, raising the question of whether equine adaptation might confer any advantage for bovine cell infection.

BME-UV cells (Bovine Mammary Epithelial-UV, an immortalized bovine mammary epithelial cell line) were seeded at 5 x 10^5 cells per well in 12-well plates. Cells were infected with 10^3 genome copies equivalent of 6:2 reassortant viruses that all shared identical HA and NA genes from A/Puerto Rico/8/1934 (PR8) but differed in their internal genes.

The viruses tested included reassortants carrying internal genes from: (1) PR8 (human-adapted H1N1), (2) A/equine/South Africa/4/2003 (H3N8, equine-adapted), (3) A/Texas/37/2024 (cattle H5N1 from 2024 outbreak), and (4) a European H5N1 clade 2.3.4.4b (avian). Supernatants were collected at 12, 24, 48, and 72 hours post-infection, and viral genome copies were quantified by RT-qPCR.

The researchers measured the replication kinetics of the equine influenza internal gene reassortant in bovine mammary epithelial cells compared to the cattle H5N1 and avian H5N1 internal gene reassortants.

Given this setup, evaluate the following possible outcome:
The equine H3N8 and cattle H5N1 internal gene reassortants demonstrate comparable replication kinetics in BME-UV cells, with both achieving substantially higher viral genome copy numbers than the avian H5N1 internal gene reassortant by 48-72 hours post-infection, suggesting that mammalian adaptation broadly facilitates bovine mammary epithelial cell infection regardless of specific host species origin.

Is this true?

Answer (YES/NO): NO